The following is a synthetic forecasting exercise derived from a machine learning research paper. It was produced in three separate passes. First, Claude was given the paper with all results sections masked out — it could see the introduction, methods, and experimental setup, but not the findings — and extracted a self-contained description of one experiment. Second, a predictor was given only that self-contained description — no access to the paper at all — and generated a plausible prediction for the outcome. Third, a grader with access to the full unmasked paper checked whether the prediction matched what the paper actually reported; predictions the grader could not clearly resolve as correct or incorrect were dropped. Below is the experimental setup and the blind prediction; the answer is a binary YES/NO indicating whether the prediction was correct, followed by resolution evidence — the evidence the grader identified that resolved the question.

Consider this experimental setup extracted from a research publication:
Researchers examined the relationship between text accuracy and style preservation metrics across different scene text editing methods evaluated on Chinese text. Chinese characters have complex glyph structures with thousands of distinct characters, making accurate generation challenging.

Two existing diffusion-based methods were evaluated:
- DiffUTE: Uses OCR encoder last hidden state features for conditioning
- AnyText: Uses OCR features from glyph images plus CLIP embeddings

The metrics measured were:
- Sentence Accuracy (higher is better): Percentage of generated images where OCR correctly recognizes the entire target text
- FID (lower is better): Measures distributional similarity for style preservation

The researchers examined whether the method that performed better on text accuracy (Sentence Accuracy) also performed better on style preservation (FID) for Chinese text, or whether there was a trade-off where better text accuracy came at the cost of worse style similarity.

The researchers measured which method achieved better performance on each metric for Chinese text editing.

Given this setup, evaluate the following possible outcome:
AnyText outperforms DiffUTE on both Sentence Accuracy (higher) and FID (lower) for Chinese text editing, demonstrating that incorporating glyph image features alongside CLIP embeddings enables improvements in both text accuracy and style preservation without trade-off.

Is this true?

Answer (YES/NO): YES